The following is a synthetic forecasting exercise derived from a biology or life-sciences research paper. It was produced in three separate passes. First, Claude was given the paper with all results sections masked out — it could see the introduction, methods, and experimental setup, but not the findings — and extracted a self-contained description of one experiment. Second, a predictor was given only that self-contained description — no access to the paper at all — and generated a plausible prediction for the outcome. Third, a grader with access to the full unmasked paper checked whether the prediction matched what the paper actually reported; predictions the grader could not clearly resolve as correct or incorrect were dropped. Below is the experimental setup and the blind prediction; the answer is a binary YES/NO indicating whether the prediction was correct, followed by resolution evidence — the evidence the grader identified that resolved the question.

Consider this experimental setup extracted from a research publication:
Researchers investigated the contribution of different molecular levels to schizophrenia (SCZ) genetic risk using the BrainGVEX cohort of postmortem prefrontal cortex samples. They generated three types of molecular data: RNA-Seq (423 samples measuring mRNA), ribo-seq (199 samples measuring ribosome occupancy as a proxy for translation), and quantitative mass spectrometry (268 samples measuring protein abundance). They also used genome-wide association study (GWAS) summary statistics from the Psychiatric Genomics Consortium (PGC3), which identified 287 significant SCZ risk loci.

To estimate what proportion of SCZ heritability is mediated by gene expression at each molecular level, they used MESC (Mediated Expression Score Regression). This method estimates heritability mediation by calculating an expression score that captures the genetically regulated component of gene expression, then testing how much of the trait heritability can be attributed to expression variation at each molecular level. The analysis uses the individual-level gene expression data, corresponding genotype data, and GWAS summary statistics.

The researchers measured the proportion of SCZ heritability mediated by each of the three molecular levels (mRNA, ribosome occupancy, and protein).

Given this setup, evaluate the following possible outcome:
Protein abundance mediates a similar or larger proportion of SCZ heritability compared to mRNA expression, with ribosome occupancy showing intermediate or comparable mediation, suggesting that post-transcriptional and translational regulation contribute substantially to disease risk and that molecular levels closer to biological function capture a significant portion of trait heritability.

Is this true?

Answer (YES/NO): NO